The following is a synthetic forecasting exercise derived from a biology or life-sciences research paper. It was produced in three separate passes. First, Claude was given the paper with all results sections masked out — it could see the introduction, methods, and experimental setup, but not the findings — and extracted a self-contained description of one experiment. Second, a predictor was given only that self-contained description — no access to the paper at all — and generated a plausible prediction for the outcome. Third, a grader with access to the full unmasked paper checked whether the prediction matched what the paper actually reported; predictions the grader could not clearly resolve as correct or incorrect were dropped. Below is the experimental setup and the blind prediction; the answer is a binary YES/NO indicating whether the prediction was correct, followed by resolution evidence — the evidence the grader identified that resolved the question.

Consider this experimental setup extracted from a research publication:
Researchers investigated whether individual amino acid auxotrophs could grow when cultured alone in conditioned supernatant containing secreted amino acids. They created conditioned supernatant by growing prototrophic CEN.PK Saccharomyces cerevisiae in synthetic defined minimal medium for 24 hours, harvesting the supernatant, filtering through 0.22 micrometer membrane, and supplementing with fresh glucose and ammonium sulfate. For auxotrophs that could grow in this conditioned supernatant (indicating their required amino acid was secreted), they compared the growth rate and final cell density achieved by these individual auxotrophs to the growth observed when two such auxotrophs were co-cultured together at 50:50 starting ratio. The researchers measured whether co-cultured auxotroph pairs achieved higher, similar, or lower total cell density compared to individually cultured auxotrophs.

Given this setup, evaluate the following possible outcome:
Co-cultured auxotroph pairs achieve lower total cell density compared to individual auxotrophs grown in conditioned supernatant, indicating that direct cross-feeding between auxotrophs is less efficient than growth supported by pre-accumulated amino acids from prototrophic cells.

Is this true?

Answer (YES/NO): NO